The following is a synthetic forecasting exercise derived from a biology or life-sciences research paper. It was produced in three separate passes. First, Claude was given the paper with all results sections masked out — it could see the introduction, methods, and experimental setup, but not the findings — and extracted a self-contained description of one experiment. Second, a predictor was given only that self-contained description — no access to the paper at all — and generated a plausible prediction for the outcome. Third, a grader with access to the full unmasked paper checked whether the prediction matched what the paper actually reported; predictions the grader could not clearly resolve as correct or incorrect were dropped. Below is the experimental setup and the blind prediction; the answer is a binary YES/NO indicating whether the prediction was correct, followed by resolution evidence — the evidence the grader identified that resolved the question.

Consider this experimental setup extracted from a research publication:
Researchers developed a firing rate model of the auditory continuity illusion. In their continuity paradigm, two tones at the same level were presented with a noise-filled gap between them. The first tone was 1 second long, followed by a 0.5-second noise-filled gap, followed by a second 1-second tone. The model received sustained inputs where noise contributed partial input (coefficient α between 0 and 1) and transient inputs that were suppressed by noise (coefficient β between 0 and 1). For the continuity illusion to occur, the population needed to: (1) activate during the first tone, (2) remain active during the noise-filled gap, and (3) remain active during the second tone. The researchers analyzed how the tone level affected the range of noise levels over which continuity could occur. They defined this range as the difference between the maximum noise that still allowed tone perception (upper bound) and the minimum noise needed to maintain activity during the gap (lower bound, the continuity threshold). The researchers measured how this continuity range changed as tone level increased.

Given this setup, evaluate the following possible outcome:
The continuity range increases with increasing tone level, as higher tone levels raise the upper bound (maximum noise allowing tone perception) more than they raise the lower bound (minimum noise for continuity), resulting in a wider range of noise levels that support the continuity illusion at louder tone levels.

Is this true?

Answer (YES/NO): YES